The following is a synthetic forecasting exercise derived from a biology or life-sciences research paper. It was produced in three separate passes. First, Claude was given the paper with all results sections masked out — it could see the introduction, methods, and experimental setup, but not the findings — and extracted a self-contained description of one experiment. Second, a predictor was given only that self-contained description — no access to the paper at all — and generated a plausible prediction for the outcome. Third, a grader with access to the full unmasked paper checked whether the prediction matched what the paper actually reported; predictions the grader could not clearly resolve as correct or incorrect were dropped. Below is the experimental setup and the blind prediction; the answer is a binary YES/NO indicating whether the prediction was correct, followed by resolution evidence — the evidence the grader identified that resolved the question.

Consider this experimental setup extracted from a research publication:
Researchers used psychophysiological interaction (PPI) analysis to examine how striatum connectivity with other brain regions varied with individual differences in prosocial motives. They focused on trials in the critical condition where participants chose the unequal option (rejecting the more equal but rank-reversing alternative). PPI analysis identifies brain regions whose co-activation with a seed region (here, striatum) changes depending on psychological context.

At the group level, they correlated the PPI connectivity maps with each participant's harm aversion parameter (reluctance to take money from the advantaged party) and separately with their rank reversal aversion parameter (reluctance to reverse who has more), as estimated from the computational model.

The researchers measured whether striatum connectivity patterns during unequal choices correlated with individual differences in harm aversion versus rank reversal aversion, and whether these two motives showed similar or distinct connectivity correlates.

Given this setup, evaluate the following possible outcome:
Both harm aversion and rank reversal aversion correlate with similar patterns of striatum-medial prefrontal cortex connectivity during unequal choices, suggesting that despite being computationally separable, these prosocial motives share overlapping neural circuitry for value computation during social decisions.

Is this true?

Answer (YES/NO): NO